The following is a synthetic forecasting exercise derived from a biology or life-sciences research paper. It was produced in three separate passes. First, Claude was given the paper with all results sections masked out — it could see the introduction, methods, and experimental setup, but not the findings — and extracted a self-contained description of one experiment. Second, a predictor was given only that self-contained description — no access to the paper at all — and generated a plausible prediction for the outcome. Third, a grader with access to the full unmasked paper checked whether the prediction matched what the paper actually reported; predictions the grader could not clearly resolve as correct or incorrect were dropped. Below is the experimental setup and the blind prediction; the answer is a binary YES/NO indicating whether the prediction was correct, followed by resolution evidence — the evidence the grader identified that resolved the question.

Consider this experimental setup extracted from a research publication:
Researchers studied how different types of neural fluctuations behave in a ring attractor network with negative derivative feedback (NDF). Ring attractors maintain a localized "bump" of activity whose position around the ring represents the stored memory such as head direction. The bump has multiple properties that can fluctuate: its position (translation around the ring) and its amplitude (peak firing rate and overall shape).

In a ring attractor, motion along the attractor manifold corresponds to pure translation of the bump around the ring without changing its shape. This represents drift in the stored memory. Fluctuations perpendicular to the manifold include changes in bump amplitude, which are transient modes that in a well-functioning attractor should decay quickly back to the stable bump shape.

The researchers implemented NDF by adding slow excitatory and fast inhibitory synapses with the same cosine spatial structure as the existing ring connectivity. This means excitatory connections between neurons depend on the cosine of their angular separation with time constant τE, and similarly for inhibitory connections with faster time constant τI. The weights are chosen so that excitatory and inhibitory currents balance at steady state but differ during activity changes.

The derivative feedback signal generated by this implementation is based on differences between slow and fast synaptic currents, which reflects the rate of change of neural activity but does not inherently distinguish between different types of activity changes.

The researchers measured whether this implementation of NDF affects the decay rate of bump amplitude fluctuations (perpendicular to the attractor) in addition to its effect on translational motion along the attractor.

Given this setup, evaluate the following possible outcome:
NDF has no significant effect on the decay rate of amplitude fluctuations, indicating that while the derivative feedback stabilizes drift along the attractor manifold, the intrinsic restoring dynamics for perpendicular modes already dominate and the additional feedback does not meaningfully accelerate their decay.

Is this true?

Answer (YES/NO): NO